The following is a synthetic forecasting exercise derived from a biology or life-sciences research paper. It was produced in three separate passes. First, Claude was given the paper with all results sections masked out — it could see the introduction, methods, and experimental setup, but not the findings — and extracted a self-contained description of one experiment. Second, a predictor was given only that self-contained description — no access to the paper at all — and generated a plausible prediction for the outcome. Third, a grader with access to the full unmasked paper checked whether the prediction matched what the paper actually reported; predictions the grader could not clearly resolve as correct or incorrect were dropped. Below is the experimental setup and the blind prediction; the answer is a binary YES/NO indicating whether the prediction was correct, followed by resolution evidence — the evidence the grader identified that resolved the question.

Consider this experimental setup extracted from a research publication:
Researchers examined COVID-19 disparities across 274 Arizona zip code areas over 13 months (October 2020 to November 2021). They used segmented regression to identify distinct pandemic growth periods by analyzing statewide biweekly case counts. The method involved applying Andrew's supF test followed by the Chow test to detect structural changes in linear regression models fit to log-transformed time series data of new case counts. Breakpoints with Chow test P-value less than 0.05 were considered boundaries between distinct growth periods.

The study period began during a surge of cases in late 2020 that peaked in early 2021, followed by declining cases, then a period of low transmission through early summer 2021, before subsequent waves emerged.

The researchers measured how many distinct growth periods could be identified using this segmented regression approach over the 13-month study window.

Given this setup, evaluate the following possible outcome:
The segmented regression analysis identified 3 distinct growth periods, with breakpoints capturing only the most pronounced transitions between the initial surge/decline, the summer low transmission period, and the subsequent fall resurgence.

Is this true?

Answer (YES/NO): NO